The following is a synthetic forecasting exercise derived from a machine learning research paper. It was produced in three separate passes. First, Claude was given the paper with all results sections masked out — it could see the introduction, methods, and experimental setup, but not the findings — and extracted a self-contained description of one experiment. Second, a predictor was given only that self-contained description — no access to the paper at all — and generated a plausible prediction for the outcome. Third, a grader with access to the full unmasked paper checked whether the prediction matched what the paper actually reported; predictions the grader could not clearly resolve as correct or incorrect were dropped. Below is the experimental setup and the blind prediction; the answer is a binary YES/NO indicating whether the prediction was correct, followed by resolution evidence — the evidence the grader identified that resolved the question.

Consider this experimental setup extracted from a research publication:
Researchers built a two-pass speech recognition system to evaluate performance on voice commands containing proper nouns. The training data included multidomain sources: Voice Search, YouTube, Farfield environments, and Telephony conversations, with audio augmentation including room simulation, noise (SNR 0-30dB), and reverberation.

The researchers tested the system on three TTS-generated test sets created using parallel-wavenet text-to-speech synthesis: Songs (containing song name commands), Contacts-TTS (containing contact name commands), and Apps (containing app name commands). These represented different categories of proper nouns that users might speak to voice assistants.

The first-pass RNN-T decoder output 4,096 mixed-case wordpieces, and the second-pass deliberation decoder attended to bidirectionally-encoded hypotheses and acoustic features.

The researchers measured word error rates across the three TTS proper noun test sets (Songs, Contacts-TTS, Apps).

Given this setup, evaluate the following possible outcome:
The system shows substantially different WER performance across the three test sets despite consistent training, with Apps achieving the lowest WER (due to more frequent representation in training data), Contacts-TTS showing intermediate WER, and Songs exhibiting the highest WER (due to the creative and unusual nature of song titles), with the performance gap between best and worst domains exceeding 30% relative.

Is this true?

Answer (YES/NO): NO